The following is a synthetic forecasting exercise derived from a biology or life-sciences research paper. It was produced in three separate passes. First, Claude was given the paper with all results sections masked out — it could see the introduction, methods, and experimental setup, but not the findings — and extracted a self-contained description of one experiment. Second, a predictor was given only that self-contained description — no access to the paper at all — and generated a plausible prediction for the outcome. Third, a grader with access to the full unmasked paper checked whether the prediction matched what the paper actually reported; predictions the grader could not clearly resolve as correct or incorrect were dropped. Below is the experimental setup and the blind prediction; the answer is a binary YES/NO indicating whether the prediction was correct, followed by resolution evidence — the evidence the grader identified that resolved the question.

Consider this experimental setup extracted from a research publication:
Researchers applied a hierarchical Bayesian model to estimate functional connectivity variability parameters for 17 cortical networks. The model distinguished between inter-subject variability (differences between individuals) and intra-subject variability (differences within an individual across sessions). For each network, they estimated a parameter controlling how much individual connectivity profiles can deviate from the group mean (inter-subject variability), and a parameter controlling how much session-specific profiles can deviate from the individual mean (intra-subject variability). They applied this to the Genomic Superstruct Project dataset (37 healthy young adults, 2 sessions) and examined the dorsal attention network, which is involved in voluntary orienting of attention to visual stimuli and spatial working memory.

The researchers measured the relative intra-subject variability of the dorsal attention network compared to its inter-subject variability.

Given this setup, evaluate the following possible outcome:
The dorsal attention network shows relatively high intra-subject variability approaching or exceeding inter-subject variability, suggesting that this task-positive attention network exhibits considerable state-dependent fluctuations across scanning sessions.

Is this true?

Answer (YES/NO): NO